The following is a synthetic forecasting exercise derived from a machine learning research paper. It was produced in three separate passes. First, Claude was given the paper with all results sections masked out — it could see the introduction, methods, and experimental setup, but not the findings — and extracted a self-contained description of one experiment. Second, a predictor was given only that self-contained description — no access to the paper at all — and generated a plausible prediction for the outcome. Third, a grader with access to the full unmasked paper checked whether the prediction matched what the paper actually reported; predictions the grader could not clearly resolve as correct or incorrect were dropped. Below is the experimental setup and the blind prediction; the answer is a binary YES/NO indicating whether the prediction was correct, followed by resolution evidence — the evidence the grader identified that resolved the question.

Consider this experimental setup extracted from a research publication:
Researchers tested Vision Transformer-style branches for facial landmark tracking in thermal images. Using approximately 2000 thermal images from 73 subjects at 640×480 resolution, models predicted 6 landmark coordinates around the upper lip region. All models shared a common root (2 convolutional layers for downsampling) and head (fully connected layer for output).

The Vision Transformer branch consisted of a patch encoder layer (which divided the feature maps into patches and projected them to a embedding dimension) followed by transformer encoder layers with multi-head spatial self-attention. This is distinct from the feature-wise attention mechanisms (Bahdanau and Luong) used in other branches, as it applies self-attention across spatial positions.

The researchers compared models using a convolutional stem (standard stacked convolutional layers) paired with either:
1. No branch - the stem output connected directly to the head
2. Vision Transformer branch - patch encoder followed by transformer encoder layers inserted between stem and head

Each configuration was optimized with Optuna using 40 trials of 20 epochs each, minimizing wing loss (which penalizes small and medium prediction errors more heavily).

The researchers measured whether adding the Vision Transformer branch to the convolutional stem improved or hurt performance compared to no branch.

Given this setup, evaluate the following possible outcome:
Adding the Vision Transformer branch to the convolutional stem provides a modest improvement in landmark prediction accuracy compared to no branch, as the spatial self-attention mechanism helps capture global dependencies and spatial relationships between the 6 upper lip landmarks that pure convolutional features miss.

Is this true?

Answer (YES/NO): YES